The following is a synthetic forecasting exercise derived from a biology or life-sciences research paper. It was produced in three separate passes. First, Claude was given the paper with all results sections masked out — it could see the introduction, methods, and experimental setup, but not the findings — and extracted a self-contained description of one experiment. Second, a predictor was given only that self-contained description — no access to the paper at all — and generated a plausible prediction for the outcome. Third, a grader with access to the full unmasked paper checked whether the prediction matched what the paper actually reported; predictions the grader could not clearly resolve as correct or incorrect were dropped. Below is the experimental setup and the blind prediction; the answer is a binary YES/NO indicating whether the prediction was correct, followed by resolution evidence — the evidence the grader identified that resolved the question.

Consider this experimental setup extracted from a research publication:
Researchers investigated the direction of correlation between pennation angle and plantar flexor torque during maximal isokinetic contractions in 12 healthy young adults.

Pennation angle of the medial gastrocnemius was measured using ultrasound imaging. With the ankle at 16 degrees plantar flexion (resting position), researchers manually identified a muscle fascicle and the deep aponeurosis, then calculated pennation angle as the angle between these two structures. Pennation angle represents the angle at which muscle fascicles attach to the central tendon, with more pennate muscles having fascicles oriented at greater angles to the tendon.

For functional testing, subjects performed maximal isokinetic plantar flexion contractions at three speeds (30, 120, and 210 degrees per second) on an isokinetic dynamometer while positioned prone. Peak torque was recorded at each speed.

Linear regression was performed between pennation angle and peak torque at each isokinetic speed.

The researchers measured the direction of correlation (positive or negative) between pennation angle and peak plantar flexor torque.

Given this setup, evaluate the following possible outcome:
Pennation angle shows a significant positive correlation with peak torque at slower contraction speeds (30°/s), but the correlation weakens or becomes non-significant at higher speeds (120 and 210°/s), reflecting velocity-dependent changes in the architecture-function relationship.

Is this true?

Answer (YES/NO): NO